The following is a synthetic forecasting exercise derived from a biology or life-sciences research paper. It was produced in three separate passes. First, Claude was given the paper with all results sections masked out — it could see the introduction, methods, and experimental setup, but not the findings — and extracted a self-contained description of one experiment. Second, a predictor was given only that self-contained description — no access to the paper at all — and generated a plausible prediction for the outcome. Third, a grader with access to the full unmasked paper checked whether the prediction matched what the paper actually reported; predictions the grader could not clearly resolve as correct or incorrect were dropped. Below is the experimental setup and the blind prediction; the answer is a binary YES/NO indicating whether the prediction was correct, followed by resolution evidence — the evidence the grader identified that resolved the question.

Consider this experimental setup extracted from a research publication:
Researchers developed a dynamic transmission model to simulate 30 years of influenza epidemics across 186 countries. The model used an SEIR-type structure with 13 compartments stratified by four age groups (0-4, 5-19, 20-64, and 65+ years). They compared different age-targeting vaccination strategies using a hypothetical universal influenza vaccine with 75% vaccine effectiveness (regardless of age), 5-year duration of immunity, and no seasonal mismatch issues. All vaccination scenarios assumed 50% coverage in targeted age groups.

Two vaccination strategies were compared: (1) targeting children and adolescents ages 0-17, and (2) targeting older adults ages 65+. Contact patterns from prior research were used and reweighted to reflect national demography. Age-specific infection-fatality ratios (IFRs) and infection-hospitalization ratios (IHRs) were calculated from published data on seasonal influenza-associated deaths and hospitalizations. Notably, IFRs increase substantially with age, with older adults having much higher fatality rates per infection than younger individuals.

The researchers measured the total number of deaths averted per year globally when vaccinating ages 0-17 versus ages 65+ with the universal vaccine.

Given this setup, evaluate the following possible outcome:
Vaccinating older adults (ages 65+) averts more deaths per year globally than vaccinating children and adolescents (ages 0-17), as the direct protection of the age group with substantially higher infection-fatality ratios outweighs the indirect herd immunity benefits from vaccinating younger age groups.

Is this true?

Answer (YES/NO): NO